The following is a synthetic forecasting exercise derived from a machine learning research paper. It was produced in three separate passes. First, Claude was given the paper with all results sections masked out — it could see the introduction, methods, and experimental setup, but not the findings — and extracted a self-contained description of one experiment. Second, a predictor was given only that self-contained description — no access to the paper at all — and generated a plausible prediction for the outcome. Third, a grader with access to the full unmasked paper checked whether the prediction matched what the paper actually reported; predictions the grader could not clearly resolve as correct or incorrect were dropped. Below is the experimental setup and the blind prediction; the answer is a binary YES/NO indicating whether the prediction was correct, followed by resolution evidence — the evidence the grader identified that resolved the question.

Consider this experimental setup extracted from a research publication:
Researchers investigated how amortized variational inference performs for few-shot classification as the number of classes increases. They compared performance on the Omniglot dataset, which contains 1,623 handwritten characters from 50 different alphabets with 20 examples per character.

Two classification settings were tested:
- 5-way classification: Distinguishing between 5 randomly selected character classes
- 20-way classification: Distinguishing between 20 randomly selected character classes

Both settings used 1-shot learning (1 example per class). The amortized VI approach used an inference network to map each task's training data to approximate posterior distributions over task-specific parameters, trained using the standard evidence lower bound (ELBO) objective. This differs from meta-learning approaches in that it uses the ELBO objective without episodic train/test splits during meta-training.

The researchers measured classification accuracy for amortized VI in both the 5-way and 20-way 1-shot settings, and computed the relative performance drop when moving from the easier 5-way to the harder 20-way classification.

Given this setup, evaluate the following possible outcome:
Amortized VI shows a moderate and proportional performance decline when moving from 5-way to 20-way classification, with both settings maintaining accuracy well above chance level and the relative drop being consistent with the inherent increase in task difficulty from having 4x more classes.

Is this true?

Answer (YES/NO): NO